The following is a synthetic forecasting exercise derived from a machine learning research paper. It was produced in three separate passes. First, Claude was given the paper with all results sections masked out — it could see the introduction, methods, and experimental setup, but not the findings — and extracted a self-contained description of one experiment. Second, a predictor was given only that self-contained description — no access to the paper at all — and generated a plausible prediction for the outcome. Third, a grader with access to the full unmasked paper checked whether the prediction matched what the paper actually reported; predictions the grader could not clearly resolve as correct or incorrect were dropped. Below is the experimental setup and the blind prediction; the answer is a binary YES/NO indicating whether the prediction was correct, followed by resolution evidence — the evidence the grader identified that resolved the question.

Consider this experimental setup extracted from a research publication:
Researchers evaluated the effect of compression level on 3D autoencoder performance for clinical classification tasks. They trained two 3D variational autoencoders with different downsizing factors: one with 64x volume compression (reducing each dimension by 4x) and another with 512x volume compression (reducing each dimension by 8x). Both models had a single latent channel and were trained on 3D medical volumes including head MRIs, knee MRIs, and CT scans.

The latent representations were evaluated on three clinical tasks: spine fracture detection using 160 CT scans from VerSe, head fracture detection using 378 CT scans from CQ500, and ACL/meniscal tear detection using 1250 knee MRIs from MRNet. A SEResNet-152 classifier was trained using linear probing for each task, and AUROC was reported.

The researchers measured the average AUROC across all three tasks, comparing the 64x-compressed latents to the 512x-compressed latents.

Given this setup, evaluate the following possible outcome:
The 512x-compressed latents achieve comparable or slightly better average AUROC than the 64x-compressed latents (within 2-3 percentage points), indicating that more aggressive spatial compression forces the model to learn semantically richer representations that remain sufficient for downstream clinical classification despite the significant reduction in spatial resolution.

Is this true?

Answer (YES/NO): NO